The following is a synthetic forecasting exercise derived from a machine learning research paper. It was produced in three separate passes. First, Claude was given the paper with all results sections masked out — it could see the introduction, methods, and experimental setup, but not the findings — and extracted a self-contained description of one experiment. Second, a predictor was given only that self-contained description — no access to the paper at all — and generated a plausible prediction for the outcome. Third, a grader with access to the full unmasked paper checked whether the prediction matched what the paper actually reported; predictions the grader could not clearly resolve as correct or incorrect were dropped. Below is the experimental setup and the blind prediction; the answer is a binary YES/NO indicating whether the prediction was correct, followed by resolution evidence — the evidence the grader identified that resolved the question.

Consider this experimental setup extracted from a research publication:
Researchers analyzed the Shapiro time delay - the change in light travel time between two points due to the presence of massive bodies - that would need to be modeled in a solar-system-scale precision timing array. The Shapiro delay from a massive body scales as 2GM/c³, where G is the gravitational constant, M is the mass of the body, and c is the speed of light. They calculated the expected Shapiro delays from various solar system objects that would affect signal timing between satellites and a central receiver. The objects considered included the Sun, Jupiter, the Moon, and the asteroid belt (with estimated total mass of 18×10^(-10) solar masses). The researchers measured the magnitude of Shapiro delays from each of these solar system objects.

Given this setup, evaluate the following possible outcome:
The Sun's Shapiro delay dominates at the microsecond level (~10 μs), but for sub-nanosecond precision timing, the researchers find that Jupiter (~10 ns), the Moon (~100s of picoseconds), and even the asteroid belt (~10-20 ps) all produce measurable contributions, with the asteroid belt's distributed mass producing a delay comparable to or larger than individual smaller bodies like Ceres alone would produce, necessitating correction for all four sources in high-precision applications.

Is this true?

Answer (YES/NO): NO